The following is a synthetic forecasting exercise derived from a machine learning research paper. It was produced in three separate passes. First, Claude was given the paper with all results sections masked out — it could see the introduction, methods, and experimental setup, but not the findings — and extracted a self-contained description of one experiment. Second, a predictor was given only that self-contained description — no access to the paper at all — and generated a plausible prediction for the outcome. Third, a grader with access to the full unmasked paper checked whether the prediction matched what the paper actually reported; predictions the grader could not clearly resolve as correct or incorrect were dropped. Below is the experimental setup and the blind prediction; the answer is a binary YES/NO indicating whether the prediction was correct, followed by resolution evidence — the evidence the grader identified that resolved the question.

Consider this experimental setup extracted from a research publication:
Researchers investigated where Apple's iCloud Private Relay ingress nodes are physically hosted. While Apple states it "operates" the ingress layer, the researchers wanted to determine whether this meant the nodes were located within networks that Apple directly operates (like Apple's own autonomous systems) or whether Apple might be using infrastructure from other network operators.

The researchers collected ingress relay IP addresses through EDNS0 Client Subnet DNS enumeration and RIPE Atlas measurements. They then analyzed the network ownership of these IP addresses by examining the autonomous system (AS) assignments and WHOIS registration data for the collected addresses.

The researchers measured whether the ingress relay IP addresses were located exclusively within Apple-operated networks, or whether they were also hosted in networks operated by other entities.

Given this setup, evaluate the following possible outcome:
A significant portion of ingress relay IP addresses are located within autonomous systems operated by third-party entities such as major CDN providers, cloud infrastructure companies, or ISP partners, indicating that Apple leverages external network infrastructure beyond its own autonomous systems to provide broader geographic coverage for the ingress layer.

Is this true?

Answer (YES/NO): YES